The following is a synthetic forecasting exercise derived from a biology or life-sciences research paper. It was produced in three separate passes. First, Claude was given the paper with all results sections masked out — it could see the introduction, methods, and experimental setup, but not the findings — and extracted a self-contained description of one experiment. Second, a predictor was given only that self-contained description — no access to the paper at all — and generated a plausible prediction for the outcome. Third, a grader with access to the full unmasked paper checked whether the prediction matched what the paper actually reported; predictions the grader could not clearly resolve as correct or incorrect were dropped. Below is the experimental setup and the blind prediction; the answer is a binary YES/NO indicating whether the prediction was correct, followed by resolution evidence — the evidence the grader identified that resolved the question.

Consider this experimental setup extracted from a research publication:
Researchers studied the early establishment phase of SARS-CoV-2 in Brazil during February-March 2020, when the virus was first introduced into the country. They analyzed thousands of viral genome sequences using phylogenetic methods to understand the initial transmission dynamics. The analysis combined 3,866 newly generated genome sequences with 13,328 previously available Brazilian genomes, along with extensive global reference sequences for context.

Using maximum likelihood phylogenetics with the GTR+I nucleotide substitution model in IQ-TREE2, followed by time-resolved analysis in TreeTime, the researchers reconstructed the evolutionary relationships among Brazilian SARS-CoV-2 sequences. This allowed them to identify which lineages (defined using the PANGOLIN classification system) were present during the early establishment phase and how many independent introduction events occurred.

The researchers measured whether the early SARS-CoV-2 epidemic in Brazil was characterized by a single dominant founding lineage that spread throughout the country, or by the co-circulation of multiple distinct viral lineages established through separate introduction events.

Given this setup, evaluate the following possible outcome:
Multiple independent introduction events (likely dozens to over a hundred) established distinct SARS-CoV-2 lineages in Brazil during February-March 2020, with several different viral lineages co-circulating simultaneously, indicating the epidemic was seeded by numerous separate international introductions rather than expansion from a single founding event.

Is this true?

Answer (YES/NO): YES